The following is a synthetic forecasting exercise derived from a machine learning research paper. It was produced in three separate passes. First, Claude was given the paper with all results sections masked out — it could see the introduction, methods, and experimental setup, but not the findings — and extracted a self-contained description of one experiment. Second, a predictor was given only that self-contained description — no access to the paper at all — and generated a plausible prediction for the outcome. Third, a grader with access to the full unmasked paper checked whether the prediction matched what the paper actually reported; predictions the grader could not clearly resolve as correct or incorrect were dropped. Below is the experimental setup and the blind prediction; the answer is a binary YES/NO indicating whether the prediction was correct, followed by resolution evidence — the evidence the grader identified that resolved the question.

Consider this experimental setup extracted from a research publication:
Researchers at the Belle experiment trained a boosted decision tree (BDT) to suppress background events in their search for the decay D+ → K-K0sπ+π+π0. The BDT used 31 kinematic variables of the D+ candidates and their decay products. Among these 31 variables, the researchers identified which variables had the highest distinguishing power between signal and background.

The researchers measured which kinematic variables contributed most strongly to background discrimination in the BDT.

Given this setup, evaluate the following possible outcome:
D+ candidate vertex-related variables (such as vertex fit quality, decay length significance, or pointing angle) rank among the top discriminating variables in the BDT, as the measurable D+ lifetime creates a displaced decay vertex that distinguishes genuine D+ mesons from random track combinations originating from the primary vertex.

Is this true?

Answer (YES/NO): YES